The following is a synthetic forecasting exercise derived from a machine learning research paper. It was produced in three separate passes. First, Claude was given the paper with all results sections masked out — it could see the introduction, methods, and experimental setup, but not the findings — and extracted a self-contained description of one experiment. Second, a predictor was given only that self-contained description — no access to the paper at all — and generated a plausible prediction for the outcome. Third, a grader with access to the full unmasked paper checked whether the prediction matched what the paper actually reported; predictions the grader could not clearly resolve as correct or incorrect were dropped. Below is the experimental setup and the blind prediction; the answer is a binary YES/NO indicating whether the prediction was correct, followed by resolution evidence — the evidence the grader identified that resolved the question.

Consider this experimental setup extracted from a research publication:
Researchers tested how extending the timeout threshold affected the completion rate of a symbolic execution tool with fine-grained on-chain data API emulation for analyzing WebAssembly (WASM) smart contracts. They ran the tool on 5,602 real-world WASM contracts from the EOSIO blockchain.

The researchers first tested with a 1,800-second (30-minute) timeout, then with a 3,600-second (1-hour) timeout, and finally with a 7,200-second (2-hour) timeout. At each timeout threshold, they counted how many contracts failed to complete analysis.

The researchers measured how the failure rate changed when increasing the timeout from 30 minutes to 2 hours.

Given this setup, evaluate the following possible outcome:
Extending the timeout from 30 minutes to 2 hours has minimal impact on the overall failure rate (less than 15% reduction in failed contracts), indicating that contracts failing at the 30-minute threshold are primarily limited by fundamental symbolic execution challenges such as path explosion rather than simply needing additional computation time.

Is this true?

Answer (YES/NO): NO